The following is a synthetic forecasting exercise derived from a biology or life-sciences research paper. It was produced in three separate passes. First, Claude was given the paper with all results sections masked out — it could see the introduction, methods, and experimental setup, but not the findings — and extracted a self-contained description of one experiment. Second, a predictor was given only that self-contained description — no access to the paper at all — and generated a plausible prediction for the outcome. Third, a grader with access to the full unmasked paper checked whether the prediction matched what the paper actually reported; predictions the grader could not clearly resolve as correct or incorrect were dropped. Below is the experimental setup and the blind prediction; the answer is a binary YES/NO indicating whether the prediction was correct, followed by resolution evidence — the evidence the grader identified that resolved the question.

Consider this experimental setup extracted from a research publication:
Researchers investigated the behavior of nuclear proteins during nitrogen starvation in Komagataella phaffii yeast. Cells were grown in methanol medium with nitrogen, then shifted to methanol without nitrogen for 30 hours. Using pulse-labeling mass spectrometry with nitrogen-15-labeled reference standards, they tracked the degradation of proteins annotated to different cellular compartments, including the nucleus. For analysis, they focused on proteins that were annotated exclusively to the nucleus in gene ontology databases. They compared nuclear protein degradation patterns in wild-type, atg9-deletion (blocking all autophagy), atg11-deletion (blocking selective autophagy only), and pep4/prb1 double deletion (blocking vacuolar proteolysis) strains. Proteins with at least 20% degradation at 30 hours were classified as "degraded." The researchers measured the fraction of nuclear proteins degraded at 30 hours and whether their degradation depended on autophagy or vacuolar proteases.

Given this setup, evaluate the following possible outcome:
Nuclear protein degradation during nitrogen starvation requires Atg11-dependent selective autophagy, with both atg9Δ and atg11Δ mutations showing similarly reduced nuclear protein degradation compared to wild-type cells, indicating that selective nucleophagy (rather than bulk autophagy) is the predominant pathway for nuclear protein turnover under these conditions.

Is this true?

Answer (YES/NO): NO